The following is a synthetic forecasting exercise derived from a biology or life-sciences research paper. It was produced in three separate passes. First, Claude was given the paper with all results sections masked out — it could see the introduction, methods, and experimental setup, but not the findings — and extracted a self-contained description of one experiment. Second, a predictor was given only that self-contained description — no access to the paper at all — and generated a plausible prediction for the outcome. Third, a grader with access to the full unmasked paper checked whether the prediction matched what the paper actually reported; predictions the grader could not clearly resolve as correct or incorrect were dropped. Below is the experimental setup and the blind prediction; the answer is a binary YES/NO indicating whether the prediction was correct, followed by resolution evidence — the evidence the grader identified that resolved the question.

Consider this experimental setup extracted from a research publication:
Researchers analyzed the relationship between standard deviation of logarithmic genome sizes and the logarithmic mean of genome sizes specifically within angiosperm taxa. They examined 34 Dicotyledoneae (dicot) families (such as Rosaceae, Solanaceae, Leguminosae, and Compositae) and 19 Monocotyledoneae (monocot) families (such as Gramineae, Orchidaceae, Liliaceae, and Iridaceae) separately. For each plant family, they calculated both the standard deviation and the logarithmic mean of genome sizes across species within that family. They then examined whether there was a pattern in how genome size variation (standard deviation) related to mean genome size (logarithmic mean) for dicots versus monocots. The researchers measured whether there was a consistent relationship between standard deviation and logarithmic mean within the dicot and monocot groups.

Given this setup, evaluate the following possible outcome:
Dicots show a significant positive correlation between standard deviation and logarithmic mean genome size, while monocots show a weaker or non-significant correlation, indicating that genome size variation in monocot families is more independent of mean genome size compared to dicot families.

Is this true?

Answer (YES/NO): NO